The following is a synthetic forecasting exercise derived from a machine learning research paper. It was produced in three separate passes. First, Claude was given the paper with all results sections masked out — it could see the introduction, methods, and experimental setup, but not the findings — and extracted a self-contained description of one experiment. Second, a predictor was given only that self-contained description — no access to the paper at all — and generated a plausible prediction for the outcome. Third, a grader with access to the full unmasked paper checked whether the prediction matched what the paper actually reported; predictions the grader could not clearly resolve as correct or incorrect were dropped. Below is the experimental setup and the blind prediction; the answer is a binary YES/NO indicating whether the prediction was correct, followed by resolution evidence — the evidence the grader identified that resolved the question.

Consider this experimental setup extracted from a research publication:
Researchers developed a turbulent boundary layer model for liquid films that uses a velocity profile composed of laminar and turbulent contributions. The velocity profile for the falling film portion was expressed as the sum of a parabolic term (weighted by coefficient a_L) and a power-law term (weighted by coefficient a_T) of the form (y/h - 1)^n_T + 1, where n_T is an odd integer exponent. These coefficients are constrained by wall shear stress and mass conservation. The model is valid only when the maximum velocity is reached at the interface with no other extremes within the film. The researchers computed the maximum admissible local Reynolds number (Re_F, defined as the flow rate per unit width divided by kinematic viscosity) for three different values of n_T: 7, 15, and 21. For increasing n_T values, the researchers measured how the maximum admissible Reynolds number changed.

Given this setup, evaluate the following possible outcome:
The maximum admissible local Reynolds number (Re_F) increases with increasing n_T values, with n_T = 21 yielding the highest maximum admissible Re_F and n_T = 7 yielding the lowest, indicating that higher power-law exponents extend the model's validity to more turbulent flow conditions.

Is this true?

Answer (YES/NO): YES